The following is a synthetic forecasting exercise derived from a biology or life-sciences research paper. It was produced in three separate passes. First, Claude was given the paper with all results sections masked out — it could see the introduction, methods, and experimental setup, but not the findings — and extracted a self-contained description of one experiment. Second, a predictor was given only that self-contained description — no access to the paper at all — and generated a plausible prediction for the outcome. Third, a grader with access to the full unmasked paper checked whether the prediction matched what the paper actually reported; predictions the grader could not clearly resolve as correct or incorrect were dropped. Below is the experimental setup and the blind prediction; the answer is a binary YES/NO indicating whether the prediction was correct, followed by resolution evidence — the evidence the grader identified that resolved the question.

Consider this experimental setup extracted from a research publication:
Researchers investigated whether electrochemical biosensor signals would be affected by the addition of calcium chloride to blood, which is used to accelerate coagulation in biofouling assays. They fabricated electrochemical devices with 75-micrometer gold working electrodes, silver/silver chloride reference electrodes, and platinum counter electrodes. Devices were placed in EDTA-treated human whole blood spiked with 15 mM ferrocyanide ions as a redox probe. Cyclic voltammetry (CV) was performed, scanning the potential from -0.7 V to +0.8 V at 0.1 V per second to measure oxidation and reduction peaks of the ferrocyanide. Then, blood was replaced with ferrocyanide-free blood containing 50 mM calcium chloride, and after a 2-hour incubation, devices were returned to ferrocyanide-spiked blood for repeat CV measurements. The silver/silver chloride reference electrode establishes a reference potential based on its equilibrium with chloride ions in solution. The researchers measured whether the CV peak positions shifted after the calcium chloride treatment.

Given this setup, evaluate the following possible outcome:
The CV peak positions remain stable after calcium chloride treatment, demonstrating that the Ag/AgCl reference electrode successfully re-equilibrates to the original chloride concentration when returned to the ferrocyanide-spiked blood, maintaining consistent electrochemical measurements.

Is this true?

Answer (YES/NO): NO